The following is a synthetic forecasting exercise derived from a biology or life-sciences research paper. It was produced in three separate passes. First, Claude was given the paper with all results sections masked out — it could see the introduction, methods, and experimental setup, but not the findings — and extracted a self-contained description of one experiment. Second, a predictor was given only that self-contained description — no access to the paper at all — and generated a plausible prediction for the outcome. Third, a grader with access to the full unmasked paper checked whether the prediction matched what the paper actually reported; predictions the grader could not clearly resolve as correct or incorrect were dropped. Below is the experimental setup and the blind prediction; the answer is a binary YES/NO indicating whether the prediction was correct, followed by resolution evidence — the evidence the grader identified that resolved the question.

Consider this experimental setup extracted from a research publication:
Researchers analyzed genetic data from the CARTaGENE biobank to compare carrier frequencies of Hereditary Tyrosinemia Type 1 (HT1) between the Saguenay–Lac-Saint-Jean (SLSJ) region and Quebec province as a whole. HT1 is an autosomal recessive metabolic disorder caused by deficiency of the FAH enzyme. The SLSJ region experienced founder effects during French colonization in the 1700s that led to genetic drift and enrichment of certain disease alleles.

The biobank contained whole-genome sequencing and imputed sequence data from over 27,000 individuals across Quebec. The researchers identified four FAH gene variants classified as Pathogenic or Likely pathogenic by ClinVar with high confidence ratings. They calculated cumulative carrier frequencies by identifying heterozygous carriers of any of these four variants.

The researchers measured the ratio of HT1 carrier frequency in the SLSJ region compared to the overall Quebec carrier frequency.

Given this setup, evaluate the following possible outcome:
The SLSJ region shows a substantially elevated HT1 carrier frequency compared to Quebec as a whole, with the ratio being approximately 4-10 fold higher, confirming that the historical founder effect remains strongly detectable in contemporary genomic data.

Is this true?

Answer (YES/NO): YES